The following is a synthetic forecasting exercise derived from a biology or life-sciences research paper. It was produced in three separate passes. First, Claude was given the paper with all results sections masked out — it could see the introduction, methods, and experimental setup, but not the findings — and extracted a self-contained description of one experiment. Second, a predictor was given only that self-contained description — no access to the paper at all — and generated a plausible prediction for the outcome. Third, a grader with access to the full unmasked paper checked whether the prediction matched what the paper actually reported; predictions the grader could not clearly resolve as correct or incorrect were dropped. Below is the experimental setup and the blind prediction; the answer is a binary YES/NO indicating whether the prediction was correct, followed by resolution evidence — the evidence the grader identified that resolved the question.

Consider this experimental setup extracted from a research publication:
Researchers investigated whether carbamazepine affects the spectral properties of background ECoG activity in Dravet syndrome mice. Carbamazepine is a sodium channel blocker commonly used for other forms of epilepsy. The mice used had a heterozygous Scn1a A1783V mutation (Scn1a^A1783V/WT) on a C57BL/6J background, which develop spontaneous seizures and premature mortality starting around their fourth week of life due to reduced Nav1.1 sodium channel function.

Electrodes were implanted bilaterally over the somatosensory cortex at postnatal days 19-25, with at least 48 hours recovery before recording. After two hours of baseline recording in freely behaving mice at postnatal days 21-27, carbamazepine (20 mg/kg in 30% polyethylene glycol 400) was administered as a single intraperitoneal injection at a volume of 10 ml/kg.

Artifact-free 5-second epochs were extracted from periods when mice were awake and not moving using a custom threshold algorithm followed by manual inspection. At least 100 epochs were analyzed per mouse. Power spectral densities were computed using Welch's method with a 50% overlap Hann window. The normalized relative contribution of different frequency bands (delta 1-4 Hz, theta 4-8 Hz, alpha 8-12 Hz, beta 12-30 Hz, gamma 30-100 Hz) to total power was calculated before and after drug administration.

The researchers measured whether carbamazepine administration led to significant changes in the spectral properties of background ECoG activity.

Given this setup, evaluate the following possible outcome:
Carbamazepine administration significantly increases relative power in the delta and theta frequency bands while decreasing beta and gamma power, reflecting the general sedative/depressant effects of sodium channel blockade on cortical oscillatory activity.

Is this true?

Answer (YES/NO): NO